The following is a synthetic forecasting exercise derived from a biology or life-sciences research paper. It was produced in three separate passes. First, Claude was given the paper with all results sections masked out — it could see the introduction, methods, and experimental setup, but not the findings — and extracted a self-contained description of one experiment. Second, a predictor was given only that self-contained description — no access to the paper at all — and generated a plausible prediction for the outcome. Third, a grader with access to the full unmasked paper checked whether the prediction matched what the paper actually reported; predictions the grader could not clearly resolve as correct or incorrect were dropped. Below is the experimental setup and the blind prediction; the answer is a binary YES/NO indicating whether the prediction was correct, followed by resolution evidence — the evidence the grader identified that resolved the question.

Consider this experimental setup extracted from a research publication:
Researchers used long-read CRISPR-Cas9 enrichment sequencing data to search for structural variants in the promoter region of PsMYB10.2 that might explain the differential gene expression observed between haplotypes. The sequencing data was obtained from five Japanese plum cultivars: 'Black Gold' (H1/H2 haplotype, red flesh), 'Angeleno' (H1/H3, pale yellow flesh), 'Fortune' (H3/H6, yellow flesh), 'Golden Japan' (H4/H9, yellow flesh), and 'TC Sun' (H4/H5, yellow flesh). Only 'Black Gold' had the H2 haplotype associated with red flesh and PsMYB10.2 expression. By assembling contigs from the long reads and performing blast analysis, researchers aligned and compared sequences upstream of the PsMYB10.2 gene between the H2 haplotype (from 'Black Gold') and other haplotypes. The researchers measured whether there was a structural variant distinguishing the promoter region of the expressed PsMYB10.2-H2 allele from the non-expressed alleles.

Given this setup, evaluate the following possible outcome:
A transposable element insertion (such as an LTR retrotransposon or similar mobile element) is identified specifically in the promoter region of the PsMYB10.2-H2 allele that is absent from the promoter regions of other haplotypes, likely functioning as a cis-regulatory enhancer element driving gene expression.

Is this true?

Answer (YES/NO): YES